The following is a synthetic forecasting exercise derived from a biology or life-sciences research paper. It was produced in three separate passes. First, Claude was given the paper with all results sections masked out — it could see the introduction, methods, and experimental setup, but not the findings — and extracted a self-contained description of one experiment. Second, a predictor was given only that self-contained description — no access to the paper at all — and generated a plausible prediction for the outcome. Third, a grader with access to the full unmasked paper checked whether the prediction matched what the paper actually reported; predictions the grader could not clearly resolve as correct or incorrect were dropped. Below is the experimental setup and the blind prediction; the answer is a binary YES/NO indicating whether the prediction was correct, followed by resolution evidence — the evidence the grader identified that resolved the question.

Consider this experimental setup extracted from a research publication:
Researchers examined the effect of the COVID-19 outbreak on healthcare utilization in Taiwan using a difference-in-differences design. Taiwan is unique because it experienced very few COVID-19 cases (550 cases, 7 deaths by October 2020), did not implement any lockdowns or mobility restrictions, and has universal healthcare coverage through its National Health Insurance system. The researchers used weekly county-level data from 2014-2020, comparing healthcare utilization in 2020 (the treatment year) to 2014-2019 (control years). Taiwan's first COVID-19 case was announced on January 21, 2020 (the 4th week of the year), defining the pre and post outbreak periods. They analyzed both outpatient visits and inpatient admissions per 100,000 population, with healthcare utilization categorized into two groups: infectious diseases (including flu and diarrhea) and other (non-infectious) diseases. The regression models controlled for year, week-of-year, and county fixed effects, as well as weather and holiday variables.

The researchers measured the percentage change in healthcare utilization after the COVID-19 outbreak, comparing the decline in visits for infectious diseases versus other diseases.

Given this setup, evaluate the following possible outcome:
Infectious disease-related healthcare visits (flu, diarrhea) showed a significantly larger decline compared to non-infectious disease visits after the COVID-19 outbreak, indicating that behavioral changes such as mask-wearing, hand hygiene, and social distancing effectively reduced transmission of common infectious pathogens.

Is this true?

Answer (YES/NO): YES